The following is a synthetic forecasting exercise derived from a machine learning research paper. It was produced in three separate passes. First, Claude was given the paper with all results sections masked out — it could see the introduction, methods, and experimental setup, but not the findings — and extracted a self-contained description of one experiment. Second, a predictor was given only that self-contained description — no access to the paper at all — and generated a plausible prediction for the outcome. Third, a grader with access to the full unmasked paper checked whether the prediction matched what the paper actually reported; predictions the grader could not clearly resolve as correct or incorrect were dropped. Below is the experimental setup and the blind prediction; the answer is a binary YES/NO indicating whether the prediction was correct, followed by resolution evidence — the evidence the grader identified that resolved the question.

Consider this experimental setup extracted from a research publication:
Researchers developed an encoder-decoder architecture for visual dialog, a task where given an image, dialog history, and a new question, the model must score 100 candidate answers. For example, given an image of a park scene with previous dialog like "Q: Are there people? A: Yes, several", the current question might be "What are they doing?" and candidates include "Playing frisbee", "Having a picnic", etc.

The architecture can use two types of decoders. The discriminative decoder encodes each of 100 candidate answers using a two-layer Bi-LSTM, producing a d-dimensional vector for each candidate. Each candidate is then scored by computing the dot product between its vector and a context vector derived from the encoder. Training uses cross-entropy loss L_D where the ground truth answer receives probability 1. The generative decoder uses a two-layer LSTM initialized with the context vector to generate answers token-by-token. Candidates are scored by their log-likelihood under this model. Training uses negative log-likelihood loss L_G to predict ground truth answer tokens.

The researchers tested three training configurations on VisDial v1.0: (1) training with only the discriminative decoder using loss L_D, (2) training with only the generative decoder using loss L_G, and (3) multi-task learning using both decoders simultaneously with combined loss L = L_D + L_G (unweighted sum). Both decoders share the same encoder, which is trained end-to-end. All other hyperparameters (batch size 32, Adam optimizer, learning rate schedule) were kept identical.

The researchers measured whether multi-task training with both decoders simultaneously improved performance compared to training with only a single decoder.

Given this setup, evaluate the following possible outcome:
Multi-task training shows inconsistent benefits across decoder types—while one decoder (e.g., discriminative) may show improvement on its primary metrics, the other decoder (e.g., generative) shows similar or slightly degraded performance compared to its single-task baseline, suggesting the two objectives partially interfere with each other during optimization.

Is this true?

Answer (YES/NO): NO